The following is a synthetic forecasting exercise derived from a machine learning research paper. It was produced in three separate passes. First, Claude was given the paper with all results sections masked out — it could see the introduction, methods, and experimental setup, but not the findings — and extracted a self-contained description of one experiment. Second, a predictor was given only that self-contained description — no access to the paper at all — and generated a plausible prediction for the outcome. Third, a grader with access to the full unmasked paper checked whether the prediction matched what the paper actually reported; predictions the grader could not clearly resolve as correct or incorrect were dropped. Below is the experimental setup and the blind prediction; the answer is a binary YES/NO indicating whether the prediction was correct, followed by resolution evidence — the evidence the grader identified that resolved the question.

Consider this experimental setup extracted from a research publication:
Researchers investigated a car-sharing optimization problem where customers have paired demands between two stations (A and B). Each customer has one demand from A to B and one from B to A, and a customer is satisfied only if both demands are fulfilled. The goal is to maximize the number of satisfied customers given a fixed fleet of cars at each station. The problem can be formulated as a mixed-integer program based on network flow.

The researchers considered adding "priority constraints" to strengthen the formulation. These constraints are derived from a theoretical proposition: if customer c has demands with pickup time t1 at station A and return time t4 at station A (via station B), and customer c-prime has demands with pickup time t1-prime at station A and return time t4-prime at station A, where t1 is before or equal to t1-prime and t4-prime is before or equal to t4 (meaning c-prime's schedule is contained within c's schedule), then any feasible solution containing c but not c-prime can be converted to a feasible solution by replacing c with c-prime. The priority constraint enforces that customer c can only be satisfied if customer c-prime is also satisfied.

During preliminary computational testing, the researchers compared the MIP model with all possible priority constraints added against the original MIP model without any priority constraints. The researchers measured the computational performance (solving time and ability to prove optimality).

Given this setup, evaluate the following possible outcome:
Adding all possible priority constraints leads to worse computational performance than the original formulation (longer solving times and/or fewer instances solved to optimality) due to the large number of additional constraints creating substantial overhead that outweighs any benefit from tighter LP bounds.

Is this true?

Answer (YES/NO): YES